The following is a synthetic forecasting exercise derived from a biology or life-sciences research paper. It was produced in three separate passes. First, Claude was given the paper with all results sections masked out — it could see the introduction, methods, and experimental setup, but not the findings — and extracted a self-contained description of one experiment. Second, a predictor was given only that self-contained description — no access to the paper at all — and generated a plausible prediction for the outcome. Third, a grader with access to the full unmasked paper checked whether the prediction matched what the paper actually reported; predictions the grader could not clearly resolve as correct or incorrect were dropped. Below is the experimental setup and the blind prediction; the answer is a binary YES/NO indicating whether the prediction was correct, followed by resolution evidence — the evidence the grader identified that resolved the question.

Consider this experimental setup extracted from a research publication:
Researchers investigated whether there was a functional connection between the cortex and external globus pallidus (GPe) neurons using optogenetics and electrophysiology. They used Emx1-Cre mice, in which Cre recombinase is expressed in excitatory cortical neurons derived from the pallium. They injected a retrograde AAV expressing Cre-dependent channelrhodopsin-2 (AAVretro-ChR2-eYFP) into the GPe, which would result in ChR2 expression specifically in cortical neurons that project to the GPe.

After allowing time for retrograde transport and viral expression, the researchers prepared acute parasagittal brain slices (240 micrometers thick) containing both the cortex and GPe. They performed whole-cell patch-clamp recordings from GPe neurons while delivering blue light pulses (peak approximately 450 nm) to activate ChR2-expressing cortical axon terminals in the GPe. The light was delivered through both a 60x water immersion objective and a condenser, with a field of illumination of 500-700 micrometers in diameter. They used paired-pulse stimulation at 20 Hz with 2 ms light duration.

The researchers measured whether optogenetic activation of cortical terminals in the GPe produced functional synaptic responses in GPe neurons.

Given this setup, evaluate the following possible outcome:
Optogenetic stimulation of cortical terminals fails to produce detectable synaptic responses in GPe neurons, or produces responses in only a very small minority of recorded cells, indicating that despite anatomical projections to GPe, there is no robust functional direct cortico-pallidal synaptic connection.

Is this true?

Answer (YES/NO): NO